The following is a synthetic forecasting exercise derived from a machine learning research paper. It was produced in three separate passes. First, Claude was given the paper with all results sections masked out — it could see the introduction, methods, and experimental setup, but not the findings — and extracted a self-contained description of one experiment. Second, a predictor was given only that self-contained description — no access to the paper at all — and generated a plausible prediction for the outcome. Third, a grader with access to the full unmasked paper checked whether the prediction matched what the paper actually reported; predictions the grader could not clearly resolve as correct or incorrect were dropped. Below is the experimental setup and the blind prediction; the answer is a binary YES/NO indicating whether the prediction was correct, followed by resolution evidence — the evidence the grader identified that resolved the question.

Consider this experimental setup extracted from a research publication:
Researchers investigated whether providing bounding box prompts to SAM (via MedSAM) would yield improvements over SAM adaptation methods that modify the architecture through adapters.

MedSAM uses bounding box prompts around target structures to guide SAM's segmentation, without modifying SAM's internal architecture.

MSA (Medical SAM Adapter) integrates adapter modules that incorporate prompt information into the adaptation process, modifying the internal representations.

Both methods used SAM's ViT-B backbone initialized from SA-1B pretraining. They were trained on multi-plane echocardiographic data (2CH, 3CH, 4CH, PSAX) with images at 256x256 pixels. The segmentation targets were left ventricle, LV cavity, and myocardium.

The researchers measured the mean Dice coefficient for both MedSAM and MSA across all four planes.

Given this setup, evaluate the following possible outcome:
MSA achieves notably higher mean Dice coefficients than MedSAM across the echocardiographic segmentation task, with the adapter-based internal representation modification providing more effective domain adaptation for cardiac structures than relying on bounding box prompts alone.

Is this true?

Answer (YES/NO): NO